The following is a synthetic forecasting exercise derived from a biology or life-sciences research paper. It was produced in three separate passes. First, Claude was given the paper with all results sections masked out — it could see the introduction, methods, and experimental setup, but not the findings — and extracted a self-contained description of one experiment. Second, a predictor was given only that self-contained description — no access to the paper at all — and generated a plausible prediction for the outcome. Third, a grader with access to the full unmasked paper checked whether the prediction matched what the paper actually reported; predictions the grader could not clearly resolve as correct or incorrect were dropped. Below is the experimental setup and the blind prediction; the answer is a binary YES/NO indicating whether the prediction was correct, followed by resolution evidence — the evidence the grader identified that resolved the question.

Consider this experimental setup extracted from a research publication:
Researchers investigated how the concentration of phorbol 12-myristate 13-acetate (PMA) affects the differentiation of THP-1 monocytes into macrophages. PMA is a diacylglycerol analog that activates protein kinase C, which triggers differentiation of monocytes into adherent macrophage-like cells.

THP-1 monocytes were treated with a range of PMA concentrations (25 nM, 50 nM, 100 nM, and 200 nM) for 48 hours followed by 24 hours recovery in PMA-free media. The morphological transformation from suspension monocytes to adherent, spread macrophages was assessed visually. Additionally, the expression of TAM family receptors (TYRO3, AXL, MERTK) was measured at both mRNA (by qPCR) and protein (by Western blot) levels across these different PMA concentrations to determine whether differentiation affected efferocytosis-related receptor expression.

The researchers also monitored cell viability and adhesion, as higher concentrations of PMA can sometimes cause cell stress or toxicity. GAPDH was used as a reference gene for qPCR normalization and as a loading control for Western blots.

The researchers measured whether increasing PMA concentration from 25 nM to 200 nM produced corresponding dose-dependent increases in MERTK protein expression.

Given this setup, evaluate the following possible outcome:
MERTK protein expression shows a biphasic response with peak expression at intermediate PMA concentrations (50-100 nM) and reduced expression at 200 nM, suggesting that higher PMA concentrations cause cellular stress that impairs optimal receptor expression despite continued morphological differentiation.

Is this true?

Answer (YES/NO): NO